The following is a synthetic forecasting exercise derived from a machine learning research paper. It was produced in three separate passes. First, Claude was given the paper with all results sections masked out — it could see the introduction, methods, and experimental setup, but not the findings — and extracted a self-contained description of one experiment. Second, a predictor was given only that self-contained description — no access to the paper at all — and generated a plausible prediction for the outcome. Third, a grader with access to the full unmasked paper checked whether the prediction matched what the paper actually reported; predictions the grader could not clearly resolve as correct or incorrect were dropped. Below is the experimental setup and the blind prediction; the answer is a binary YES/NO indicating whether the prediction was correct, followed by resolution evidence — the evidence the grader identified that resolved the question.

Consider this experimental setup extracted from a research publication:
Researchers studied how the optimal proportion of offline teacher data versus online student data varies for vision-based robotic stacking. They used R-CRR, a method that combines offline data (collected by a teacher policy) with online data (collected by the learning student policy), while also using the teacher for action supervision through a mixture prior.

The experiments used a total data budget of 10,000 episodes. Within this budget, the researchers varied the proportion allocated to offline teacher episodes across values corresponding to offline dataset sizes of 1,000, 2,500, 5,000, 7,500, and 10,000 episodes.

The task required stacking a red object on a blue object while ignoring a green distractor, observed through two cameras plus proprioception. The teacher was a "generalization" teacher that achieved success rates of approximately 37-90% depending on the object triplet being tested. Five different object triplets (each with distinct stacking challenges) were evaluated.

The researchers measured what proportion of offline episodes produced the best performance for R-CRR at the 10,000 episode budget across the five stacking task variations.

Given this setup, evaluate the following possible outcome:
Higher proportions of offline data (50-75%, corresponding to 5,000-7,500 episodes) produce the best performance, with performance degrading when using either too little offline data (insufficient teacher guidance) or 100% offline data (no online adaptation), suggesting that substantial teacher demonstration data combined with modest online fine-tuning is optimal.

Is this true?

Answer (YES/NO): NO